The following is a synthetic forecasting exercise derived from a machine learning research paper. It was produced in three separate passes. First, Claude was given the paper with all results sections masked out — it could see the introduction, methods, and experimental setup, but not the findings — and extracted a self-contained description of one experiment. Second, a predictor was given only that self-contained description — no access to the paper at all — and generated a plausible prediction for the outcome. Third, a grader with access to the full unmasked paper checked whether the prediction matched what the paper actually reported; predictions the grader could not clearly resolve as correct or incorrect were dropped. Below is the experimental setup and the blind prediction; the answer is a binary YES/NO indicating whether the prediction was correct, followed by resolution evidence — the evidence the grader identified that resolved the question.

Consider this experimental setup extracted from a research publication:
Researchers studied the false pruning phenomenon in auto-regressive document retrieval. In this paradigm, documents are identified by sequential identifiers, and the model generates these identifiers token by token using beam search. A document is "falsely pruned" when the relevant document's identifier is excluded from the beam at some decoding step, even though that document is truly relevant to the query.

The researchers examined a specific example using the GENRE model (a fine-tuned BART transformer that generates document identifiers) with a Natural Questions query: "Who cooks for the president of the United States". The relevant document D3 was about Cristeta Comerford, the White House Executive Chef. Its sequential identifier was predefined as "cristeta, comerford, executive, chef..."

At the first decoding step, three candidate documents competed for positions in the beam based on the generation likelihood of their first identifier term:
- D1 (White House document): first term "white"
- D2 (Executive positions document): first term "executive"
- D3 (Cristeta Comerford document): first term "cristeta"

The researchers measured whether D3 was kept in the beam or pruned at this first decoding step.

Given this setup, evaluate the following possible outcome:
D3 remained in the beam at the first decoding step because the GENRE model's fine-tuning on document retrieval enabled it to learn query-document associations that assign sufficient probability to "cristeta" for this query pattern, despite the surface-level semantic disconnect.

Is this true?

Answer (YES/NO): NO